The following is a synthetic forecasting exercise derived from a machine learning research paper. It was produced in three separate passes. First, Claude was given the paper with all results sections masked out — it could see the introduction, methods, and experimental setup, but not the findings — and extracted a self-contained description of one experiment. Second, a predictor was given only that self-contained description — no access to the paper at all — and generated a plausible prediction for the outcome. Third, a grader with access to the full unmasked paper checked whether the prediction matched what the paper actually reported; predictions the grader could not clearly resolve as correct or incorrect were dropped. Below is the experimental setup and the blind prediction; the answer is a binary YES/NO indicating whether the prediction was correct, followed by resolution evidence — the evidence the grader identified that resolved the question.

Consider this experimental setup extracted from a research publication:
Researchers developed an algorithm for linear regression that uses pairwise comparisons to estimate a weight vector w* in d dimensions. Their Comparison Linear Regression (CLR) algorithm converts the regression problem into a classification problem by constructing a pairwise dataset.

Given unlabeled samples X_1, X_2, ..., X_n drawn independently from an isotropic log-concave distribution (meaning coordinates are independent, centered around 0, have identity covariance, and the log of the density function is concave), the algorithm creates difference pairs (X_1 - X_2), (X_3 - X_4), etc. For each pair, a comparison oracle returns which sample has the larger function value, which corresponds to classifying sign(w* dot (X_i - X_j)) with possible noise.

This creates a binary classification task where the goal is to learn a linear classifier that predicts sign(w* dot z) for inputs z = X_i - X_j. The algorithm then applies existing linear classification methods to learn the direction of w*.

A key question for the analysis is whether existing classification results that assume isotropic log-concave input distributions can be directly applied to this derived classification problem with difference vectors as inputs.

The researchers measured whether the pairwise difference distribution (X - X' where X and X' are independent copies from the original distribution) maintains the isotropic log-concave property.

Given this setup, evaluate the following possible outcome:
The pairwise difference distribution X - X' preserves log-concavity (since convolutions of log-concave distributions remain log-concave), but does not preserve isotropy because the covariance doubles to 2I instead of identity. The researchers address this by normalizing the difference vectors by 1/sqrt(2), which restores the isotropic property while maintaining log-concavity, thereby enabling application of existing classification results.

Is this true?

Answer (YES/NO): NO